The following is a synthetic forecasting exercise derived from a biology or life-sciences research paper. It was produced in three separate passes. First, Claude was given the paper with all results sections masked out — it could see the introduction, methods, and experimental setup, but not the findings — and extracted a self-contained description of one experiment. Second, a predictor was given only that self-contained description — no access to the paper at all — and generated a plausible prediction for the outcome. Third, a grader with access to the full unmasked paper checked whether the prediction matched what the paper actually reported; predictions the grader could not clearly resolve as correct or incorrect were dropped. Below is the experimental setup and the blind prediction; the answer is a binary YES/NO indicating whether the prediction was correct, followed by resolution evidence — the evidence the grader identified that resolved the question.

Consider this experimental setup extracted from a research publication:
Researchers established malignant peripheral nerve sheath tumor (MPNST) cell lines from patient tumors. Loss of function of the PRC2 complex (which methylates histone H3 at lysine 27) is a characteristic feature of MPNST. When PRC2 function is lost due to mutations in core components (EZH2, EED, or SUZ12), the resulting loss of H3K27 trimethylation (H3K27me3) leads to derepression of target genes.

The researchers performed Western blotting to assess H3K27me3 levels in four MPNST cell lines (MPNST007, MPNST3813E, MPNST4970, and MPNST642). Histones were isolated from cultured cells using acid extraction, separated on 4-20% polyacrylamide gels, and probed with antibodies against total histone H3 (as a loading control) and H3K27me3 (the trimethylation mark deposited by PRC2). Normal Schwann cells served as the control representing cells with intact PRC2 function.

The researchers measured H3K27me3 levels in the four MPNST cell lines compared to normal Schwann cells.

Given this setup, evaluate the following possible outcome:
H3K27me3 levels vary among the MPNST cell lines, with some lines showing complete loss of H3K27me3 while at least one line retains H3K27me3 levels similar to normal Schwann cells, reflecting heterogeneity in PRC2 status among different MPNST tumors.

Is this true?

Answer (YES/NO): YES